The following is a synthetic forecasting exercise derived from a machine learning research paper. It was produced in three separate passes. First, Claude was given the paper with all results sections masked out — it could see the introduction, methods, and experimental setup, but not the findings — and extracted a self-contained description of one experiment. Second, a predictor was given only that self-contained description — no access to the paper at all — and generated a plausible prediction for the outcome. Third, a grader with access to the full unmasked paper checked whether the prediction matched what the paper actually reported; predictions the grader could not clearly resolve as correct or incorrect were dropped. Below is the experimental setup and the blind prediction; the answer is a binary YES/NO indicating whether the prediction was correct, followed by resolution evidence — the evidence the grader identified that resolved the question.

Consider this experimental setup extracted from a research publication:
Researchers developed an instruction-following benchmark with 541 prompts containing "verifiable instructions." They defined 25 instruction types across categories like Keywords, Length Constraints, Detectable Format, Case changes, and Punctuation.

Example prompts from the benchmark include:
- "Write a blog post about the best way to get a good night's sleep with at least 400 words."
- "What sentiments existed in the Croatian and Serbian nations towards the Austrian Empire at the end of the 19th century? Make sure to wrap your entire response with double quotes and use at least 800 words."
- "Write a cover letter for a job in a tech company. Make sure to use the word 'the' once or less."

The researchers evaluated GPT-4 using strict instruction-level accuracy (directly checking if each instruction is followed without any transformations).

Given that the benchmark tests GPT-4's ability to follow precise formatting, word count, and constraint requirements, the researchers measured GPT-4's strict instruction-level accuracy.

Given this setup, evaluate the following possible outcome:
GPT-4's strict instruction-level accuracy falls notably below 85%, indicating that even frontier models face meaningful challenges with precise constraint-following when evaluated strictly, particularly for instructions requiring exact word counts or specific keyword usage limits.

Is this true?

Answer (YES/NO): YES